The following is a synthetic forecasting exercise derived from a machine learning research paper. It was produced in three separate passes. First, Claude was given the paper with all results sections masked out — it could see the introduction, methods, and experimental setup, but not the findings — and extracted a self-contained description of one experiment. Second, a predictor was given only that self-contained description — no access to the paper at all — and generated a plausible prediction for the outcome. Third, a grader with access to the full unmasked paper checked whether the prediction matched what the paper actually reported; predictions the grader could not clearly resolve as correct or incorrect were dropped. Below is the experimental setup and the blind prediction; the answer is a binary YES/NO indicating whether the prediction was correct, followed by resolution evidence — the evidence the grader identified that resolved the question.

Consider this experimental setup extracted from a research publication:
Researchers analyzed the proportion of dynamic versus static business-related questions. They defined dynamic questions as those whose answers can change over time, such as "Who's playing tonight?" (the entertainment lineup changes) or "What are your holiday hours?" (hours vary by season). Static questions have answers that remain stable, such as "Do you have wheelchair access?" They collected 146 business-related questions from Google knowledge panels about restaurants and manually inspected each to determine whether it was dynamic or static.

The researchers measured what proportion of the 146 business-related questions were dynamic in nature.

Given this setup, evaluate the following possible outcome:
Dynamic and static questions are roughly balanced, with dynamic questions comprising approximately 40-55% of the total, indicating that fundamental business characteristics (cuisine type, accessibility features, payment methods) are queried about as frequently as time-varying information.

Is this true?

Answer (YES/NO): NO